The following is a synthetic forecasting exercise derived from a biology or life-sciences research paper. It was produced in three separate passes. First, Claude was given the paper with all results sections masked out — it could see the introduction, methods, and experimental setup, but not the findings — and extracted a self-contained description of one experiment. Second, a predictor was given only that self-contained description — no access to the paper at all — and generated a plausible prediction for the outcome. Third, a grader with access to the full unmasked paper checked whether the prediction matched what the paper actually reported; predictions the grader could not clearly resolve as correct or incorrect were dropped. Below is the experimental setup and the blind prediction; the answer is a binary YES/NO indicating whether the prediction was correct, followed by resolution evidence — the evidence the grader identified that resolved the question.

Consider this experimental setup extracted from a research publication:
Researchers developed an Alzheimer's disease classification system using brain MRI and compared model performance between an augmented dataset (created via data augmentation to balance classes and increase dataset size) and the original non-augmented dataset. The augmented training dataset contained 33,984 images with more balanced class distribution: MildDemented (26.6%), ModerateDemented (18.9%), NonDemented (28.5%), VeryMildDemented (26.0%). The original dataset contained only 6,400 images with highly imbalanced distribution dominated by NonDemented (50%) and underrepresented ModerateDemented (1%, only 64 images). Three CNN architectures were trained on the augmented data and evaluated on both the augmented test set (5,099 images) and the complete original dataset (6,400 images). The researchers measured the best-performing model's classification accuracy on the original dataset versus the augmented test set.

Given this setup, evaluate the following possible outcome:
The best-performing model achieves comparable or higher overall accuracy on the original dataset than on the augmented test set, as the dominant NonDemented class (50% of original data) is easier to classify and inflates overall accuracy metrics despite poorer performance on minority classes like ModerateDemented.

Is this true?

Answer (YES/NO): YES